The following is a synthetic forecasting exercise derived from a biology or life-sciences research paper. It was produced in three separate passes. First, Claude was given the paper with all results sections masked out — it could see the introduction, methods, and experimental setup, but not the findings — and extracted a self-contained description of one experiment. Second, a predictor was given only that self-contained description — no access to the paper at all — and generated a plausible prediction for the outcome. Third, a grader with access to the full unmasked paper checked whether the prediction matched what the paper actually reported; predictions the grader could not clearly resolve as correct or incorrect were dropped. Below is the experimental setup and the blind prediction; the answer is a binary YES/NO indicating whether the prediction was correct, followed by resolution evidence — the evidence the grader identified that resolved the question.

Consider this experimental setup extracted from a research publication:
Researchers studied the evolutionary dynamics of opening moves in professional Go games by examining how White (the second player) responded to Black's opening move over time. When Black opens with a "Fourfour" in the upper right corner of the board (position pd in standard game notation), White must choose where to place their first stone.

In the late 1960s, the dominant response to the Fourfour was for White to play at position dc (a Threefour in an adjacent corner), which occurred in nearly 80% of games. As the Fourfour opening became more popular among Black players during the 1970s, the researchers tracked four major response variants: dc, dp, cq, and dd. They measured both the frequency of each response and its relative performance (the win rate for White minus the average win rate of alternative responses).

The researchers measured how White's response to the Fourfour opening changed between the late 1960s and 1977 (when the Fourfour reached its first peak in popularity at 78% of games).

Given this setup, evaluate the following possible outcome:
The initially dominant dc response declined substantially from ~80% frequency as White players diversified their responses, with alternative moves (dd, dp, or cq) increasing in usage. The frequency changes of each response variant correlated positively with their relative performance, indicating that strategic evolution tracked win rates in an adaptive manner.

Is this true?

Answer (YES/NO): YES